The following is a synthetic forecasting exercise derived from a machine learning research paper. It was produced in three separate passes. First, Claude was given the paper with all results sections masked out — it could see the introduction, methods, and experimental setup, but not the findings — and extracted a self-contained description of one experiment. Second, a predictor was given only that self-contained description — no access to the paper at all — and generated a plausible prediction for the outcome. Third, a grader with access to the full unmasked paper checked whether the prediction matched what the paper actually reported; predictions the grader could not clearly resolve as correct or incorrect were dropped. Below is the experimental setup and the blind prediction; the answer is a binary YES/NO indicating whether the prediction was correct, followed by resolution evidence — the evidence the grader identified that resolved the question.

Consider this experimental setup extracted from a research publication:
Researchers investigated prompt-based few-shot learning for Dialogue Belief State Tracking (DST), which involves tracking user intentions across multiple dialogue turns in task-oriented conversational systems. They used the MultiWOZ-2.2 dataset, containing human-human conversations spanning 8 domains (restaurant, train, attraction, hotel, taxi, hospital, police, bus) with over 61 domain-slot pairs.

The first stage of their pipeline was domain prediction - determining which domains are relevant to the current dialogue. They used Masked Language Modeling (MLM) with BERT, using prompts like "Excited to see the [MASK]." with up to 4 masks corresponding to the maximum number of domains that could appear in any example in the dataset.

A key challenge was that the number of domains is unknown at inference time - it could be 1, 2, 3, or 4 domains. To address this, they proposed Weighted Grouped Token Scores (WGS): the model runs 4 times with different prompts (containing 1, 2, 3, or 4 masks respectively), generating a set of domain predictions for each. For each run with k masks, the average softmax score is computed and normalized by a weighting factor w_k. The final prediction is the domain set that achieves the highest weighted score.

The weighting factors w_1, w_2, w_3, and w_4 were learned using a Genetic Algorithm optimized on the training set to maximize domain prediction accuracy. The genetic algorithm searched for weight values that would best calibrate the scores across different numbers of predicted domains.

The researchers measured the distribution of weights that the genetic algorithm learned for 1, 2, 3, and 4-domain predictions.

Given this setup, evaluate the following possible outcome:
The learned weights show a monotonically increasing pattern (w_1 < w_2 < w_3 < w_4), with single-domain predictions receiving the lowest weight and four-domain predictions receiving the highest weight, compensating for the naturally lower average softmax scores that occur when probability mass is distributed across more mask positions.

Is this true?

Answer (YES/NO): NO